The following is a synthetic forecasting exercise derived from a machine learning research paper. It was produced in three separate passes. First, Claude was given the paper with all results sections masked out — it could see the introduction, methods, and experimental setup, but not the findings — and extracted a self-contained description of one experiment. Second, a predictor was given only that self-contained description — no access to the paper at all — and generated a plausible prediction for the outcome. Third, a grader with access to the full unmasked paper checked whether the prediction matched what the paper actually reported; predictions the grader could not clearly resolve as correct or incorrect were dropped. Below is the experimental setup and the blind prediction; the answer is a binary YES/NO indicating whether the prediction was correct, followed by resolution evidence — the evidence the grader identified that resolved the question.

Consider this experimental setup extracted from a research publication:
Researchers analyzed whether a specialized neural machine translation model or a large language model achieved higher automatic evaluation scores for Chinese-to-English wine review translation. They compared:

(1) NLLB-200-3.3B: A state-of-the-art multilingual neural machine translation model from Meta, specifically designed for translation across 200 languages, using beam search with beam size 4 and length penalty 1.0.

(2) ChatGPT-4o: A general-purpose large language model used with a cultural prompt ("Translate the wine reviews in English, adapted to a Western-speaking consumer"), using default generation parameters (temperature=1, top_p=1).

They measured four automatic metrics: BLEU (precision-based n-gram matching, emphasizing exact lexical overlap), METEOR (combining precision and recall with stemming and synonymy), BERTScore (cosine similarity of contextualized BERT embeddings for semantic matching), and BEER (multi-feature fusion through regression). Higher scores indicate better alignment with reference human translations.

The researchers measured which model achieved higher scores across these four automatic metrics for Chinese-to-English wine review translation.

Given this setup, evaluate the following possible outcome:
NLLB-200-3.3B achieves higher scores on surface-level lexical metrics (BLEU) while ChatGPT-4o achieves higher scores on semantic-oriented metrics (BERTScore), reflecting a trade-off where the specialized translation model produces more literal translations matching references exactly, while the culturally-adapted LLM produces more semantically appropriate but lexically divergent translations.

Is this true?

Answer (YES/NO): NO